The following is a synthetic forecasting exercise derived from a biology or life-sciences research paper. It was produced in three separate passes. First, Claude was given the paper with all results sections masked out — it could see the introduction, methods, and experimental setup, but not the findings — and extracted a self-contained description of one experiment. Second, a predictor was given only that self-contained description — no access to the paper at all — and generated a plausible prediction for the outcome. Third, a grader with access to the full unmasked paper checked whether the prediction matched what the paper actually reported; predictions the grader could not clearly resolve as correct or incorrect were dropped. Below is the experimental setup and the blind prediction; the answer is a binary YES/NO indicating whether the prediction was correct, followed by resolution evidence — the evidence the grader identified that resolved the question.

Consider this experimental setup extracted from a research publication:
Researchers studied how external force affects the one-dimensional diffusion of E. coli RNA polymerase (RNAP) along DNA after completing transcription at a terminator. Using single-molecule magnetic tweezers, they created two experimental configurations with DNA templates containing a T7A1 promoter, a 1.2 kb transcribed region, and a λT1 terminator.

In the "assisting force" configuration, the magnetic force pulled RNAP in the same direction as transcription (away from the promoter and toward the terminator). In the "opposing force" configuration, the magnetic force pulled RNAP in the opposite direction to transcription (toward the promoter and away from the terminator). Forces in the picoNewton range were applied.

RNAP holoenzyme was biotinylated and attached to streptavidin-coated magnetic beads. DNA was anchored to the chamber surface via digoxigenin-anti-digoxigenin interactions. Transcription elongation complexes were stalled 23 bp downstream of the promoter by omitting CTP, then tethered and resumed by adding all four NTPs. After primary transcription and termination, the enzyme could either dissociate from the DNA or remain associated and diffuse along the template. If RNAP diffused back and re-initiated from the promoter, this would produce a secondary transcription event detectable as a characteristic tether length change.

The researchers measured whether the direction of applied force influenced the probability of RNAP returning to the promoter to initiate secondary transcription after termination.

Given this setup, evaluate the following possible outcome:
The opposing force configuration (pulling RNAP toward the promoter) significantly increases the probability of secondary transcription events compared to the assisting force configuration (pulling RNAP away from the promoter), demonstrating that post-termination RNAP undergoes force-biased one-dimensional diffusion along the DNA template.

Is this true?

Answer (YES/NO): YES